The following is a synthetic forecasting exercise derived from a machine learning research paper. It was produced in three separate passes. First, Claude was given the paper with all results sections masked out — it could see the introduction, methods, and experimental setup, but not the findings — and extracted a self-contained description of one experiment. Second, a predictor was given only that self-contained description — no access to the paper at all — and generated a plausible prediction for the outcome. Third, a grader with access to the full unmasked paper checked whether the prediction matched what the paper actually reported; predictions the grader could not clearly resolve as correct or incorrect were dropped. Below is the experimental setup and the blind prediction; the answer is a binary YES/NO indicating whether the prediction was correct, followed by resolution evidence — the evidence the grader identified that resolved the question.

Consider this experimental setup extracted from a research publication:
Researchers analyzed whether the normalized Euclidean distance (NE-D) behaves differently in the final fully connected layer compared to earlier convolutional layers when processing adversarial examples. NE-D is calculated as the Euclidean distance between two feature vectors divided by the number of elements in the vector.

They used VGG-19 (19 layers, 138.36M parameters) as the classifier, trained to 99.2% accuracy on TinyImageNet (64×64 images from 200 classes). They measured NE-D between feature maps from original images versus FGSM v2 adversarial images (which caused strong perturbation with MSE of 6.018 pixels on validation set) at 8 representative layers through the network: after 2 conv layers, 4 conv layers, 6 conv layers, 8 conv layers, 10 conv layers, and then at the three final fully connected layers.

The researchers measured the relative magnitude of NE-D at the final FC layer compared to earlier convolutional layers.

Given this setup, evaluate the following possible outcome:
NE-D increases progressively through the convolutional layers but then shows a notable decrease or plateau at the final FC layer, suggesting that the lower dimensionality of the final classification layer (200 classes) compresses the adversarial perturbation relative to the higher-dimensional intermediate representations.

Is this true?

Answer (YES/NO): NO